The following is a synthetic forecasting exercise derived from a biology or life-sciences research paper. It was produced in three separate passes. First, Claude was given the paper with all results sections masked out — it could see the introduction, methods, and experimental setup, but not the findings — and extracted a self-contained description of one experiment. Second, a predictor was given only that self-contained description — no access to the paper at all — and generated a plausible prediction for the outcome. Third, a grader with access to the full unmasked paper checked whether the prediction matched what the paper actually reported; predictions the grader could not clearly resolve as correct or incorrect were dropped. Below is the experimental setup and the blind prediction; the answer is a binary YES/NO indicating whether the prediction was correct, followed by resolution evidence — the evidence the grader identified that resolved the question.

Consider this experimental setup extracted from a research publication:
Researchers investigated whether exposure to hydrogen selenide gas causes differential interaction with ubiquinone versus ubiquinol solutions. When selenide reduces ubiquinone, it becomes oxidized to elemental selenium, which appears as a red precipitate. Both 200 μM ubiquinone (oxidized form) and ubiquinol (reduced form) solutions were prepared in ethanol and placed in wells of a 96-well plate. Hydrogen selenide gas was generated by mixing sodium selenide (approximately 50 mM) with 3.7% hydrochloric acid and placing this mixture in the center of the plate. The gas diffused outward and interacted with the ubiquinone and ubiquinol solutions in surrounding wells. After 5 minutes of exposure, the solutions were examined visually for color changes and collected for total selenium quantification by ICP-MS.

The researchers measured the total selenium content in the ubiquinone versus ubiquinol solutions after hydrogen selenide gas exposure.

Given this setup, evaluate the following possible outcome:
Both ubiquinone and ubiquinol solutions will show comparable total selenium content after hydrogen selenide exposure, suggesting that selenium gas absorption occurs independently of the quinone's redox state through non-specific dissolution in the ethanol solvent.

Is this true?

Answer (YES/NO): NO